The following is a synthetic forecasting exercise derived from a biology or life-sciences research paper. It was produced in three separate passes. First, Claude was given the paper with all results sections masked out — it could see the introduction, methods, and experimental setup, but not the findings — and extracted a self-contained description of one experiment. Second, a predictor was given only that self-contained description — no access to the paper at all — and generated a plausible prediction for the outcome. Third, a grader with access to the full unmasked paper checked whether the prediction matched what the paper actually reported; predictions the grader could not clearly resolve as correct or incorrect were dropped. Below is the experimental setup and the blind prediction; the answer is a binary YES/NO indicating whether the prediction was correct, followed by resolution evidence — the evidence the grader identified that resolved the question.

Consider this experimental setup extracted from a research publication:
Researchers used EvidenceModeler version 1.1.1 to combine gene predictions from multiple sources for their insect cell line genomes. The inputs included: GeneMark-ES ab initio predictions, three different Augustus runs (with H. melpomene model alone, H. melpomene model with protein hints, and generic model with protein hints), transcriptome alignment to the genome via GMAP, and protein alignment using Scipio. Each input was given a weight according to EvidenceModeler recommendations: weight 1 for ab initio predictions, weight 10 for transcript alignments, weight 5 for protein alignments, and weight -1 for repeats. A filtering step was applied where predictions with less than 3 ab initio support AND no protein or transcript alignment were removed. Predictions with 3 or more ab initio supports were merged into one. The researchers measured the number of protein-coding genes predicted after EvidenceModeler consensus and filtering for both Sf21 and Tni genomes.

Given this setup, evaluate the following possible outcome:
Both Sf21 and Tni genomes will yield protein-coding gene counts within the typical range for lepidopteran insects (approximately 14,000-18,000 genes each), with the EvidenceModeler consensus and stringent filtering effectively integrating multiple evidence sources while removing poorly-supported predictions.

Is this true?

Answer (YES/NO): NO